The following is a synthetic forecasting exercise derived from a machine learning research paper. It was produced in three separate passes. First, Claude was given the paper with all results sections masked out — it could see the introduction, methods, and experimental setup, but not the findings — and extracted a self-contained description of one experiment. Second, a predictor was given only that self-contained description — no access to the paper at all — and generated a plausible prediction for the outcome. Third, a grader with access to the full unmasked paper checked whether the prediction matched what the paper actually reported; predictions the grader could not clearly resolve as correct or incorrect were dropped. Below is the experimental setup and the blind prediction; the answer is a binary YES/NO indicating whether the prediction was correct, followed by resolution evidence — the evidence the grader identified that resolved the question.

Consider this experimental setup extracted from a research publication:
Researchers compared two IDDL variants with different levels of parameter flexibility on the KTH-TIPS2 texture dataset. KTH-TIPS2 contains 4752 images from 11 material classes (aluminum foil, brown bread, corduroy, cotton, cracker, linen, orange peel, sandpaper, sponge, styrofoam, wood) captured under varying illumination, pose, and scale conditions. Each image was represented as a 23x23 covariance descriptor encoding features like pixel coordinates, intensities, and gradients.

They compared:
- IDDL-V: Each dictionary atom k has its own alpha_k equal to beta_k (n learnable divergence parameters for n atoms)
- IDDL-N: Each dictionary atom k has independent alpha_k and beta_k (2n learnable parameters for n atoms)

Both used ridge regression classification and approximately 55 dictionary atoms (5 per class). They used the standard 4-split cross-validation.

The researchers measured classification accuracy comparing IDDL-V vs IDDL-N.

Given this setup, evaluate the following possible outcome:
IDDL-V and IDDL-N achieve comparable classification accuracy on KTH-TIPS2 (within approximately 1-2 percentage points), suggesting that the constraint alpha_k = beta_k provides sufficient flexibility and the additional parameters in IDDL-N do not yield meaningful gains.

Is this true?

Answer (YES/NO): YES